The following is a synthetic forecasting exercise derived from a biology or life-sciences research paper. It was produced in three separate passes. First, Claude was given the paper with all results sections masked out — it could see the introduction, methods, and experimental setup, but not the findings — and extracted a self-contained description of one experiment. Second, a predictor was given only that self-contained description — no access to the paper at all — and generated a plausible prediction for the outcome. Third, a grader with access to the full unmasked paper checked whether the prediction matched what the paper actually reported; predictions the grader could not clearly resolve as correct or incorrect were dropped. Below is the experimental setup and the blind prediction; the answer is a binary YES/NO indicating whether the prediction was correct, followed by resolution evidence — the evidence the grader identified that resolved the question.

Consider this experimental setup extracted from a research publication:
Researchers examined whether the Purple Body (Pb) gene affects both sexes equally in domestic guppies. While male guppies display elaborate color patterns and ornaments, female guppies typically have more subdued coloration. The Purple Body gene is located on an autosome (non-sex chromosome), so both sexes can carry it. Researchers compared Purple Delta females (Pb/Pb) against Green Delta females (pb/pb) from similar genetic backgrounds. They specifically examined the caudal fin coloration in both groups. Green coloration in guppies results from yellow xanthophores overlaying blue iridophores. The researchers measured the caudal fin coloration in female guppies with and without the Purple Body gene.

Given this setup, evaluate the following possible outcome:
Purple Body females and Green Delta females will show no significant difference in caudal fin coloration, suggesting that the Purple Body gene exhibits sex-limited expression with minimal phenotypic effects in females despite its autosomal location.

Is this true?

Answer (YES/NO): NO